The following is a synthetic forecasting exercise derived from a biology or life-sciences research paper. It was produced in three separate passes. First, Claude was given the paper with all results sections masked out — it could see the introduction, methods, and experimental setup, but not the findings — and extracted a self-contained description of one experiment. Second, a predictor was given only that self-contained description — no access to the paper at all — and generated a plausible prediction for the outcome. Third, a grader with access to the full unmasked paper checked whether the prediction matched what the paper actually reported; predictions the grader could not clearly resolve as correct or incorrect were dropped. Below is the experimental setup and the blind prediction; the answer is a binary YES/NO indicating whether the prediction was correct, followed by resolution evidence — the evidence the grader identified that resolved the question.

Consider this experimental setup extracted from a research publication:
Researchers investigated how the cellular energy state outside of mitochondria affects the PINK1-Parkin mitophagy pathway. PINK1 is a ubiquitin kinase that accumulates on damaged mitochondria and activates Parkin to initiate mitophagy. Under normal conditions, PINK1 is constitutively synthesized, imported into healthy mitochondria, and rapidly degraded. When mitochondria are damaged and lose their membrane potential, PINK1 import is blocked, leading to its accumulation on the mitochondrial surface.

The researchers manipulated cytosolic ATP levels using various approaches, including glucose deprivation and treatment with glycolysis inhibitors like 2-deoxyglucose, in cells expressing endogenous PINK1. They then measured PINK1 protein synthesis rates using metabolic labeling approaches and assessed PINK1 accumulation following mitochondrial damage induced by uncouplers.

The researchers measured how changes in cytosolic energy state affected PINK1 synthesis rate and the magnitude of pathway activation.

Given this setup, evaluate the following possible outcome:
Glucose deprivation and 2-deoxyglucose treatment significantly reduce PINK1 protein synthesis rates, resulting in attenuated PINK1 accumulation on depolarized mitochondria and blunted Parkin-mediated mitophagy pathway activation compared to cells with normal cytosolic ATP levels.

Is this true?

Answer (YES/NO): YES